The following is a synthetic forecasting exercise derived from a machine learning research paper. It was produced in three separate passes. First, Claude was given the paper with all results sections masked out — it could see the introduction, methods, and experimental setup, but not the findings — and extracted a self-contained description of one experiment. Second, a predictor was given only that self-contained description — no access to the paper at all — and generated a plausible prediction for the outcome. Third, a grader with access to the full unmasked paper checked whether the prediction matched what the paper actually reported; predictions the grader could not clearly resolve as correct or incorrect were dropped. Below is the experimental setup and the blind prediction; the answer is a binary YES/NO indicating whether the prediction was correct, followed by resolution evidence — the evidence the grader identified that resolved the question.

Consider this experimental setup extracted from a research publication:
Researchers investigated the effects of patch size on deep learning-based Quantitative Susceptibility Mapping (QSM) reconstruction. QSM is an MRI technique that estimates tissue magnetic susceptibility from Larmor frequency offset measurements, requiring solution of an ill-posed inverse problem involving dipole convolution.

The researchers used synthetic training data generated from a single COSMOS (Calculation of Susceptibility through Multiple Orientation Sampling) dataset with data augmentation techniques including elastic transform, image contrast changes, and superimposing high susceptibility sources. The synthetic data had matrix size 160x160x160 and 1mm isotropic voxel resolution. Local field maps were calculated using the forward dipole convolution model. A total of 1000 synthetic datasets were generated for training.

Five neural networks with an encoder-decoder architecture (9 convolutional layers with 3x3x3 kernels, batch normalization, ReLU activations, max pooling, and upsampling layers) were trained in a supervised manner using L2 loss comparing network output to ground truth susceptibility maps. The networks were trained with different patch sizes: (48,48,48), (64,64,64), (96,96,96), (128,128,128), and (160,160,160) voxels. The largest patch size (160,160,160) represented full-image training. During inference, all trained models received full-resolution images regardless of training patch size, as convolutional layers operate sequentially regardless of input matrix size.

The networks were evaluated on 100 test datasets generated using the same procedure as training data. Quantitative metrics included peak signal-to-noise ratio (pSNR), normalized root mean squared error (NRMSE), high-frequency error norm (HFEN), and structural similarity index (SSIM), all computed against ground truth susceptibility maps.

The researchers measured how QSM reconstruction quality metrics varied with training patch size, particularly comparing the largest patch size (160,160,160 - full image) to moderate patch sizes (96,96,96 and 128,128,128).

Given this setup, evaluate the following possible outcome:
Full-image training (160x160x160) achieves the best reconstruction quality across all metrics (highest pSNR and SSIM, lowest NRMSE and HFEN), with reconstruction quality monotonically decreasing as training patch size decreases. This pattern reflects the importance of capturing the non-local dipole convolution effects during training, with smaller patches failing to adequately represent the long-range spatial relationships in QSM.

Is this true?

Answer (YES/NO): NO